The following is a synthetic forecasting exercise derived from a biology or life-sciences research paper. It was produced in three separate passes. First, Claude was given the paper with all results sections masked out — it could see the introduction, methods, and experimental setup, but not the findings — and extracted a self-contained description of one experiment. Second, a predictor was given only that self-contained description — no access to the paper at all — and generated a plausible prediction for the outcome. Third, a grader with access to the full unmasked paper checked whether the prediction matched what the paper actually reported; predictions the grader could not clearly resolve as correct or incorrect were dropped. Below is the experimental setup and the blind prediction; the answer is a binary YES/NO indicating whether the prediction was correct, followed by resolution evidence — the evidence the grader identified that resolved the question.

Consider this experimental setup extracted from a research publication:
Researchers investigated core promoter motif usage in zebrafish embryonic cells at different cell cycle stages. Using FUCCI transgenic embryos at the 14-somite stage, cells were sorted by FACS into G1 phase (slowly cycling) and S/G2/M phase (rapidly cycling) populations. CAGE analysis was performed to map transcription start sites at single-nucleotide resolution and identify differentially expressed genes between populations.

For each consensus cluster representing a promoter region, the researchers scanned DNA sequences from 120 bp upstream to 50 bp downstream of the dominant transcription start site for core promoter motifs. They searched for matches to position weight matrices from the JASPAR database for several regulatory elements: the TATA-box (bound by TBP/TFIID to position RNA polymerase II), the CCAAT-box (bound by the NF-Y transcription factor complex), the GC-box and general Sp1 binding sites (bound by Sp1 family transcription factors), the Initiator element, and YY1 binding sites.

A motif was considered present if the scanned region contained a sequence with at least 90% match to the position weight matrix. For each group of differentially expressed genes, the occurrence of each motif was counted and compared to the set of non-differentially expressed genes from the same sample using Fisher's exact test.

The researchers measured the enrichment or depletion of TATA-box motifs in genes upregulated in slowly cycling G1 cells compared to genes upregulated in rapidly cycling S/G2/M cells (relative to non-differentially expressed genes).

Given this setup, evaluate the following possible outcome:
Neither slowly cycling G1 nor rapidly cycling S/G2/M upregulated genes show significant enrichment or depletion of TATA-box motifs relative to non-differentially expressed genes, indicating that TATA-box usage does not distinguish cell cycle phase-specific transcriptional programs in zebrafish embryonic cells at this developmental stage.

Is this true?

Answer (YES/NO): NO